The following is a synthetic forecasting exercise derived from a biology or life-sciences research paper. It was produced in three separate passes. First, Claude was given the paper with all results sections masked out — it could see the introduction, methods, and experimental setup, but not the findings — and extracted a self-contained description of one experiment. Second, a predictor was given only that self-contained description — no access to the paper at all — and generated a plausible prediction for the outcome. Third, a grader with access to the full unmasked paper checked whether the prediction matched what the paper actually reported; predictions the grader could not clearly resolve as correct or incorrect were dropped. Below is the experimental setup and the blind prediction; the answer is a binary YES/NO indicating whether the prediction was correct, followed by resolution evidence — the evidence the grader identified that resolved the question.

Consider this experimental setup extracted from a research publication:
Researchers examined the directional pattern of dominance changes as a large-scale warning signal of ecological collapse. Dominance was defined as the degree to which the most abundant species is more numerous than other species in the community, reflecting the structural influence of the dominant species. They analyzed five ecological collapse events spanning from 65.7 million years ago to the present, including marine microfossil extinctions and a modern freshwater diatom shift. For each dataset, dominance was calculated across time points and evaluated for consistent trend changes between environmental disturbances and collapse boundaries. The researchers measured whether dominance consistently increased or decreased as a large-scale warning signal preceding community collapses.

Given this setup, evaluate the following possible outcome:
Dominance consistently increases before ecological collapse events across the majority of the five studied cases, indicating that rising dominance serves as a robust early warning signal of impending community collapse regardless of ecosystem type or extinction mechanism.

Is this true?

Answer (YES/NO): NO